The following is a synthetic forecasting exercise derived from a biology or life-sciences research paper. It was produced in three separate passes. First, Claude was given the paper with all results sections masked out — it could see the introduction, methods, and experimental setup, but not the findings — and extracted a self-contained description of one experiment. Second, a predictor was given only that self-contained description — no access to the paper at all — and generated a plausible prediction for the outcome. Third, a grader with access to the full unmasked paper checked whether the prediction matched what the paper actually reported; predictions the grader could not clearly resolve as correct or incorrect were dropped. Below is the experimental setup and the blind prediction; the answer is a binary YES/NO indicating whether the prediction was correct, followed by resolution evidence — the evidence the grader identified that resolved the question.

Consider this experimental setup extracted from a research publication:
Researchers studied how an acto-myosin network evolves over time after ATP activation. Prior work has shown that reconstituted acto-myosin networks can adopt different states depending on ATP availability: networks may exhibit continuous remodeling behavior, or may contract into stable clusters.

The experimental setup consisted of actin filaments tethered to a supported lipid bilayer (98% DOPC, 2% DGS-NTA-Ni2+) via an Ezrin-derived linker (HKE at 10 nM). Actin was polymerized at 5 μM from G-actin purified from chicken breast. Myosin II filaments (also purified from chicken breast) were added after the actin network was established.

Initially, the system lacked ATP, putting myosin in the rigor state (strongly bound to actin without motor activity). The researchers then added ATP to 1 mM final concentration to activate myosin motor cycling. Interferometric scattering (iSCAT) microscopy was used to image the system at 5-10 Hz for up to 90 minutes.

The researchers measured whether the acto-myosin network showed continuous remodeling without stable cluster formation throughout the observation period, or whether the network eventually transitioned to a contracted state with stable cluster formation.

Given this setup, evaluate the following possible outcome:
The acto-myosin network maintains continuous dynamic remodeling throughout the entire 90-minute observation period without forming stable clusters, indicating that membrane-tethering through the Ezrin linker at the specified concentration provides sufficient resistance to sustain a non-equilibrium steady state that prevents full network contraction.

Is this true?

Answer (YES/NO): NO